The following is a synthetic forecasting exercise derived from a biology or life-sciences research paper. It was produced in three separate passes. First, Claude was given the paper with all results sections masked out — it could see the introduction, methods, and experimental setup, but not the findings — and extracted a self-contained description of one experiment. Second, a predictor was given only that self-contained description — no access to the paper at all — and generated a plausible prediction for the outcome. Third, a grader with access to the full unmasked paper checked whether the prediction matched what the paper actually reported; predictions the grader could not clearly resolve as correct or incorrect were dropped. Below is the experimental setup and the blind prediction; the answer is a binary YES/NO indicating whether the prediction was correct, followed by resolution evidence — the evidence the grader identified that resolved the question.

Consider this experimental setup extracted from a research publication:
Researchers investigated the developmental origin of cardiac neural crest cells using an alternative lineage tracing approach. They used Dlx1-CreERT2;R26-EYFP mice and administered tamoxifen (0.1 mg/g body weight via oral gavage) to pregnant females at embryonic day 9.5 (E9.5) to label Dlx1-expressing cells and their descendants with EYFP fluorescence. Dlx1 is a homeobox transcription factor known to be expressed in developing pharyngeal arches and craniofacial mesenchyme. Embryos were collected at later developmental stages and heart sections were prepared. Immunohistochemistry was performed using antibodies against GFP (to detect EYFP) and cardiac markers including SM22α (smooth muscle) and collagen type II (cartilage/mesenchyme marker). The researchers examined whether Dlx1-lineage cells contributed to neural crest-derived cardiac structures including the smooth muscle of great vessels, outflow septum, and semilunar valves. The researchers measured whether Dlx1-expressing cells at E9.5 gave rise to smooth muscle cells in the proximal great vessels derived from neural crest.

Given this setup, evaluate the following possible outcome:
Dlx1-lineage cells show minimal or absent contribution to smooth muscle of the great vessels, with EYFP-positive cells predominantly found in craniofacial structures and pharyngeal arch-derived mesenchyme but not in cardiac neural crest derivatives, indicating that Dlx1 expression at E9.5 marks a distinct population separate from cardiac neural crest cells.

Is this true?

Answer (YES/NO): NO